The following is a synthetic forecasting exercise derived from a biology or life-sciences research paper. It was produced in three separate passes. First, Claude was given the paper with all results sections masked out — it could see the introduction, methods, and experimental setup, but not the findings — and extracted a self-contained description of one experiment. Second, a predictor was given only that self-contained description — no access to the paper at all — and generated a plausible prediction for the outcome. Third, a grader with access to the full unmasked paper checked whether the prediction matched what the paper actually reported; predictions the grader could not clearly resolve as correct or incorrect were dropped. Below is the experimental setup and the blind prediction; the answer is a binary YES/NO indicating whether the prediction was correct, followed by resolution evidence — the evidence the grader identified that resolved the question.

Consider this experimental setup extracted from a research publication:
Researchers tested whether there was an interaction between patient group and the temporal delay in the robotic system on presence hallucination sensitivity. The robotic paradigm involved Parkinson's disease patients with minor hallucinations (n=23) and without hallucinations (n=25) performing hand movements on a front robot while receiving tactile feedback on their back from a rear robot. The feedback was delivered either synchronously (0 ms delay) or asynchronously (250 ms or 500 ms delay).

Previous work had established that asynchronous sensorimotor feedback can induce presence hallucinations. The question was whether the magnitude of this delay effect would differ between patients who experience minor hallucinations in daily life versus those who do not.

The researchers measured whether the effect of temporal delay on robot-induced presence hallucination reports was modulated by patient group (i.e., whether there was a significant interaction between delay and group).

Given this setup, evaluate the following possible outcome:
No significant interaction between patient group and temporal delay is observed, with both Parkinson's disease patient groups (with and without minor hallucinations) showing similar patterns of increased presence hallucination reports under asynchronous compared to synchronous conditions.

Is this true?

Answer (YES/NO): YES